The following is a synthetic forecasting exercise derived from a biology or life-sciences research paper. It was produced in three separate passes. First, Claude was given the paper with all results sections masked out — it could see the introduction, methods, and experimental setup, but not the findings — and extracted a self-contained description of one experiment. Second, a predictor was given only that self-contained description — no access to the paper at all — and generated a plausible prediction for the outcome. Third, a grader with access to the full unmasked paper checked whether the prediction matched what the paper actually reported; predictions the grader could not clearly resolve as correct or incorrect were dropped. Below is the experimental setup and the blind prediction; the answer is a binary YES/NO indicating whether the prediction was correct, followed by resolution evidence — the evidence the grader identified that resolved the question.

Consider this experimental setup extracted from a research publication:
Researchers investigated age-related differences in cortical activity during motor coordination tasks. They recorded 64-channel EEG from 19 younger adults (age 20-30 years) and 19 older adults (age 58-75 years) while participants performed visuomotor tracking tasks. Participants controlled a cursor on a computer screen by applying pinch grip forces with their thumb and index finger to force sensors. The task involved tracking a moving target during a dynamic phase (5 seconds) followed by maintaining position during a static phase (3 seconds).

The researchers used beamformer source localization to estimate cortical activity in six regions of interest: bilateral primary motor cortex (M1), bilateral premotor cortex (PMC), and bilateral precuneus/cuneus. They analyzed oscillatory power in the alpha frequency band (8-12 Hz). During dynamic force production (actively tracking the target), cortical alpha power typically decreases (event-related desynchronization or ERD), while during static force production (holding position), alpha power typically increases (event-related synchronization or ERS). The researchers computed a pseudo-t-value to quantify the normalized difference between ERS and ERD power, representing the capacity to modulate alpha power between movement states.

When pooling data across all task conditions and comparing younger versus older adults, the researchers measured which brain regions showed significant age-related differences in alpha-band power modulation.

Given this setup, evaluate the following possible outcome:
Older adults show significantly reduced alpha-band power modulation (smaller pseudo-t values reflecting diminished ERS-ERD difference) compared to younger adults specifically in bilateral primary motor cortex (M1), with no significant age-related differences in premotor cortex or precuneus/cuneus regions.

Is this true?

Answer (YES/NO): NO